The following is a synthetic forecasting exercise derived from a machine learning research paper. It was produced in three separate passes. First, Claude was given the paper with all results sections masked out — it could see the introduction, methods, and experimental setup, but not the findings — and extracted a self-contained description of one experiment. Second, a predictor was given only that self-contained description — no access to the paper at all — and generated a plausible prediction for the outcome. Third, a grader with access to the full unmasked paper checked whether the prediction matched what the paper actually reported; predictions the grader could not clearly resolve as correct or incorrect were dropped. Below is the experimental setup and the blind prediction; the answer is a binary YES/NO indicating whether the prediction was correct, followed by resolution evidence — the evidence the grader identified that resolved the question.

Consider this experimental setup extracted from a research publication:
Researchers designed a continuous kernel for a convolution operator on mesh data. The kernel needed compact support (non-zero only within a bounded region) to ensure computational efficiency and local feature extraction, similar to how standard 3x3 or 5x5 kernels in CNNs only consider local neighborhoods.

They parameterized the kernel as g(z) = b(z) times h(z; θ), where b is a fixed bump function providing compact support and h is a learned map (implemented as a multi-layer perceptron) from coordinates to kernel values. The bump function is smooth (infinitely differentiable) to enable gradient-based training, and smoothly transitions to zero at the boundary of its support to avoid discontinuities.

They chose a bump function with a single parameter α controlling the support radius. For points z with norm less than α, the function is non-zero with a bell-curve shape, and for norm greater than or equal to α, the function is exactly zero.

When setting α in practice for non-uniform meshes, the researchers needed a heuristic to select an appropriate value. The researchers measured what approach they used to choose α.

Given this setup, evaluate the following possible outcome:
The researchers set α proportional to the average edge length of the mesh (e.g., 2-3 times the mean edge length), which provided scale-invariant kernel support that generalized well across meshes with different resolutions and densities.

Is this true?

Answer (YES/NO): NO